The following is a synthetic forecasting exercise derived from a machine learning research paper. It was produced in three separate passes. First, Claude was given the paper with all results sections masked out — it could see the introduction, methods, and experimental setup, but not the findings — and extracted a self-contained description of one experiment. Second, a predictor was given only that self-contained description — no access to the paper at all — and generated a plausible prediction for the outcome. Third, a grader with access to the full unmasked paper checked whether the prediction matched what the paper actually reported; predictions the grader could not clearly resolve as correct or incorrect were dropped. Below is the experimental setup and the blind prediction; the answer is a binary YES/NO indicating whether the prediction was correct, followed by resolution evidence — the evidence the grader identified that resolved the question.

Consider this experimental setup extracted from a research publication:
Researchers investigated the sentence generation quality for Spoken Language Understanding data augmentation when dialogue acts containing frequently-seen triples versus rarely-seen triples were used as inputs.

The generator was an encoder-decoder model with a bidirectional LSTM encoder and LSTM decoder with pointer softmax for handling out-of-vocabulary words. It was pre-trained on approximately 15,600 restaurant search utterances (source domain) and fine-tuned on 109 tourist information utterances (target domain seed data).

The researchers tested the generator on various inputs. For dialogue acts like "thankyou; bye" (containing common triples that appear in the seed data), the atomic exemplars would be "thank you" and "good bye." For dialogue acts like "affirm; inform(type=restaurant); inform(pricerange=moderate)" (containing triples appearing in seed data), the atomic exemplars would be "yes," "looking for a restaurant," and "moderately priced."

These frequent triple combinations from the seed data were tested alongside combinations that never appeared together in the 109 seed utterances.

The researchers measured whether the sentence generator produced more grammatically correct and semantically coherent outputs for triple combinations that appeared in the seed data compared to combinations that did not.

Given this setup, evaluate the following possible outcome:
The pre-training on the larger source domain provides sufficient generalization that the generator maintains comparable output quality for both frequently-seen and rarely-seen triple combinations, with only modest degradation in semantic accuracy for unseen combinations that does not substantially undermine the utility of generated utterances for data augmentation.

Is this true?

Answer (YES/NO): NO